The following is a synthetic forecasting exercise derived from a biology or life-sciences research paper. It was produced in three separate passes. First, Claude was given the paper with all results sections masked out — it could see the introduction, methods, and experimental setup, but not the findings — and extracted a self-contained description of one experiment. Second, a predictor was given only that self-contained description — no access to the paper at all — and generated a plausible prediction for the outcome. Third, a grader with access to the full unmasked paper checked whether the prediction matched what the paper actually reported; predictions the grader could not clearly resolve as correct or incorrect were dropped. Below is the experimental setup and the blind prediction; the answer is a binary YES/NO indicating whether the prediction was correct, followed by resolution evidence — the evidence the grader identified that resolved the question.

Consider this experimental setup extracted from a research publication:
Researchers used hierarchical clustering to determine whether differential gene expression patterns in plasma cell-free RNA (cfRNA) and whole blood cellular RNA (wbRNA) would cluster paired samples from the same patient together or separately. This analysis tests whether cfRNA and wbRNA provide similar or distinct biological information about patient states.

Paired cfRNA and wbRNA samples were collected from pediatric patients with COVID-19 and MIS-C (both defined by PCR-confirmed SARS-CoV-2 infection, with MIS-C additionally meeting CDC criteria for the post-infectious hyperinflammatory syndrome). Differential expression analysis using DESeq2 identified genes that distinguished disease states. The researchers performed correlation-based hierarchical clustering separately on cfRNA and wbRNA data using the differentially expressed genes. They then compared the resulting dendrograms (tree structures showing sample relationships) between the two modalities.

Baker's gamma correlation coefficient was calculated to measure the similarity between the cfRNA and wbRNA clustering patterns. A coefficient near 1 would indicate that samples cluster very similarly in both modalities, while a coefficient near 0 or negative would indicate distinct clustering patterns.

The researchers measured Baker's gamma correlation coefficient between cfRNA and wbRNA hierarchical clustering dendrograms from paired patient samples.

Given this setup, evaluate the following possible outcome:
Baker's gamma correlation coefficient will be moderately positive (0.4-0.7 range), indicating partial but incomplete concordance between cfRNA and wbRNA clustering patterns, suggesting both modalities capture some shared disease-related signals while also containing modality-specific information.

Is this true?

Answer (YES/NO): YES